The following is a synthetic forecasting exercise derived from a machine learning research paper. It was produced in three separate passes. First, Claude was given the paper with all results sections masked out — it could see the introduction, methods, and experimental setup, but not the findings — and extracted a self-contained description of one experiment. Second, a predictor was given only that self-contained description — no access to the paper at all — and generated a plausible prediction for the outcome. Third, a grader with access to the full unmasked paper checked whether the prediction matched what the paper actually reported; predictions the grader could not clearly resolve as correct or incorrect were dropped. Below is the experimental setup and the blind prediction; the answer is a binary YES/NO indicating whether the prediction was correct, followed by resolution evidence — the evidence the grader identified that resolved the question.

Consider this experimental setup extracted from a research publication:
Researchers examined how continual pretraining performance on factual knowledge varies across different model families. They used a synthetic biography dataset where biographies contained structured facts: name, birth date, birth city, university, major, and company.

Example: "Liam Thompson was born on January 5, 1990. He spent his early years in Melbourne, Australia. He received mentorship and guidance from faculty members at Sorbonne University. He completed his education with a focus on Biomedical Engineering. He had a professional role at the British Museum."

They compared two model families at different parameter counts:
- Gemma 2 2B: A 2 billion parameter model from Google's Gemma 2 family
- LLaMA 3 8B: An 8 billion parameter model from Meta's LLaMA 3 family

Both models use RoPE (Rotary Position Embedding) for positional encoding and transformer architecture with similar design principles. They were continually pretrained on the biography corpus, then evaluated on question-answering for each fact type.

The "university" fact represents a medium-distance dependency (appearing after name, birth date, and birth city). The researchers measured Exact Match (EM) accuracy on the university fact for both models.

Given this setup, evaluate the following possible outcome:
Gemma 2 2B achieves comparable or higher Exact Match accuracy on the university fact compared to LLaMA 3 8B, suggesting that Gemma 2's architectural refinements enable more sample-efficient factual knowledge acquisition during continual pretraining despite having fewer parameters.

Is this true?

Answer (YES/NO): NO